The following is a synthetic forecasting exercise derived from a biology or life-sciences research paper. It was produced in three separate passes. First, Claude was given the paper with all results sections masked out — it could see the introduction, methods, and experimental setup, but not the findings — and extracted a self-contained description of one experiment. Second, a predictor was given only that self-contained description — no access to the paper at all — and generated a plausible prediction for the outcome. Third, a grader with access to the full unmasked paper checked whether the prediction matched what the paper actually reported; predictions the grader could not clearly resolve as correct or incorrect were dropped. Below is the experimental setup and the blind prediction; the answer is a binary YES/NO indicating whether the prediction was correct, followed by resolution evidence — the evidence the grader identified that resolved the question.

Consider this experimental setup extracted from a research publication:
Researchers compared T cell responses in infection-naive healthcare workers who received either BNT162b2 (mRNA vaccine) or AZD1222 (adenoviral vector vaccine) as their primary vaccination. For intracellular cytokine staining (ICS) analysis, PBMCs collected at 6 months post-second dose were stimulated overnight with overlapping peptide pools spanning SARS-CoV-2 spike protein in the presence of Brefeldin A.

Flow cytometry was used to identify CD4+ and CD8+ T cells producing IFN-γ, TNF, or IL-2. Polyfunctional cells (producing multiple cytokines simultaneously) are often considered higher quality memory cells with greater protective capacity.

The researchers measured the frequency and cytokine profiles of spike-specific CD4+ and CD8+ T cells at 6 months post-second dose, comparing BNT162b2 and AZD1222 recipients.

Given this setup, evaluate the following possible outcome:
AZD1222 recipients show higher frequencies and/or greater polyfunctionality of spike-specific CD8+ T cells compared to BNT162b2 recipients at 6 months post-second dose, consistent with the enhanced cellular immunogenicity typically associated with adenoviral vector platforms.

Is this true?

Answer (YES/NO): NO